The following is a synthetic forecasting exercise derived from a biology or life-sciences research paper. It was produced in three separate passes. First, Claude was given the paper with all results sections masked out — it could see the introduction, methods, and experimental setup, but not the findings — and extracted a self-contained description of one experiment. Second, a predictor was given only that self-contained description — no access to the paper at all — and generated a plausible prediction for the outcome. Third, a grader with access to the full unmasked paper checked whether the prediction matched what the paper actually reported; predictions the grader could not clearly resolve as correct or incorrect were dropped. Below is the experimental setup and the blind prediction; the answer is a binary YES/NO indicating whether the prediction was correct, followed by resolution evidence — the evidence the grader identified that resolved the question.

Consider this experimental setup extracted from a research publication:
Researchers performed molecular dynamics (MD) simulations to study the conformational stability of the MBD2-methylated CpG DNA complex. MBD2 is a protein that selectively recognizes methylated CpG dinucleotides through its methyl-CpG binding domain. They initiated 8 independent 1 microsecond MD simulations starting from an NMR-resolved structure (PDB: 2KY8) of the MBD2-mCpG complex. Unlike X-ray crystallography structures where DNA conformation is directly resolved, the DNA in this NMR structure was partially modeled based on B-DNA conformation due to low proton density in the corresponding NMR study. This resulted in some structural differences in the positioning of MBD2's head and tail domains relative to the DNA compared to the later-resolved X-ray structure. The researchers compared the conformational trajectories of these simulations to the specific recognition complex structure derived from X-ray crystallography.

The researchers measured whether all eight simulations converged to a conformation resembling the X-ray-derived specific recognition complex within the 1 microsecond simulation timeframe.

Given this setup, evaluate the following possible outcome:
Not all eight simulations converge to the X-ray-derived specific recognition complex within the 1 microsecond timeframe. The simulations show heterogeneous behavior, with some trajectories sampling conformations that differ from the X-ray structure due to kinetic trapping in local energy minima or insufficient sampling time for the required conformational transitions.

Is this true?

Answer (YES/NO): YES